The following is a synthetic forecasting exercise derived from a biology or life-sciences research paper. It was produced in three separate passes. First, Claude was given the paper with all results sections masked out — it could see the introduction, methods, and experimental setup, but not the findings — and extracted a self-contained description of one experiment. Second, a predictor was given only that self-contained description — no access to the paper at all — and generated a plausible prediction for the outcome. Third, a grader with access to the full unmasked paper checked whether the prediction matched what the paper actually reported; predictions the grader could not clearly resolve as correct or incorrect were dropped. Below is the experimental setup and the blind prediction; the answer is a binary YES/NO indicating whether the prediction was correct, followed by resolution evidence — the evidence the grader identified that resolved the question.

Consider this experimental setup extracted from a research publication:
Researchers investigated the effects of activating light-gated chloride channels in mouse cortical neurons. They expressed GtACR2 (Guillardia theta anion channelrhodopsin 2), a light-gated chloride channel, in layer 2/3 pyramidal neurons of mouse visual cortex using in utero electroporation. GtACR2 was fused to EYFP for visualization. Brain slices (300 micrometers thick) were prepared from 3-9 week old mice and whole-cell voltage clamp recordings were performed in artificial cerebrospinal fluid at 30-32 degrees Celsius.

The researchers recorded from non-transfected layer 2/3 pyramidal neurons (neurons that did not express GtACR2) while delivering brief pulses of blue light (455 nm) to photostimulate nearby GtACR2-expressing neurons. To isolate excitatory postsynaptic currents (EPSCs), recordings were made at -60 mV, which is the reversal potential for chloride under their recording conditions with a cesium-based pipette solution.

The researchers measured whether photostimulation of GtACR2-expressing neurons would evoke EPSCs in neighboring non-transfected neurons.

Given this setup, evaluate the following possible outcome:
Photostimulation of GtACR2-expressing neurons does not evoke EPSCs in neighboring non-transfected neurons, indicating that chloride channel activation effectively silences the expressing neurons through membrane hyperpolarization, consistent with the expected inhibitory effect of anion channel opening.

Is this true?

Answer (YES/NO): NO